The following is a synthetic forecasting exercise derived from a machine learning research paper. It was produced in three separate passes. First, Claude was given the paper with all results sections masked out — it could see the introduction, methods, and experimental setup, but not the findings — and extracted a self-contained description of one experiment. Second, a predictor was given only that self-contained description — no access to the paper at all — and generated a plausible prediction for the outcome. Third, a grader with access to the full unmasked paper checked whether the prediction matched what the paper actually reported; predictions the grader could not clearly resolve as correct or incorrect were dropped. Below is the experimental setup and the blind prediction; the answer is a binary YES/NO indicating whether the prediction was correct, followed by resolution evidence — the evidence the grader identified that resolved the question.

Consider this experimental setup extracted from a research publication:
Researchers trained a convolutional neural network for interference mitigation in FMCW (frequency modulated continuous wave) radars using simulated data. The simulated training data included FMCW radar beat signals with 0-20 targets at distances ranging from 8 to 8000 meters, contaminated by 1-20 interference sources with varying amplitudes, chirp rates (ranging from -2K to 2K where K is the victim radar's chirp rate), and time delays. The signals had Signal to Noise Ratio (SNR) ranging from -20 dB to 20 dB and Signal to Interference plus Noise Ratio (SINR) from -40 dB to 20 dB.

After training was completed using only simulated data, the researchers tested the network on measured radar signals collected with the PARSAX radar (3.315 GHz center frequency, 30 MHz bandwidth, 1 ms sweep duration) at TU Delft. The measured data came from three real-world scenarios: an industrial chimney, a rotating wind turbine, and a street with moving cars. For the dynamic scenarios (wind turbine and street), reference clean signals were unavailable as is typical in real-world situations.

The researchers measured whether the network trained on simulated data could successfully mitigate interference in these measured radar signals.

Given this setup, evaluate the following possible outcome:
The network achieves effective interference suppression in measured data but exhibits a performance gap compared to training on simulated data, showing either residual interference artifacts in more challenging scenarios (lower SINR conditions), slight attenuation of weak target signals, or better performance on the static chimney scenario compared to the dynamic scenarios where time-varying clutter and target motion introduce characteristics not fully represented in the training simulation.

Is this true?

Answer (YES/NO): YES